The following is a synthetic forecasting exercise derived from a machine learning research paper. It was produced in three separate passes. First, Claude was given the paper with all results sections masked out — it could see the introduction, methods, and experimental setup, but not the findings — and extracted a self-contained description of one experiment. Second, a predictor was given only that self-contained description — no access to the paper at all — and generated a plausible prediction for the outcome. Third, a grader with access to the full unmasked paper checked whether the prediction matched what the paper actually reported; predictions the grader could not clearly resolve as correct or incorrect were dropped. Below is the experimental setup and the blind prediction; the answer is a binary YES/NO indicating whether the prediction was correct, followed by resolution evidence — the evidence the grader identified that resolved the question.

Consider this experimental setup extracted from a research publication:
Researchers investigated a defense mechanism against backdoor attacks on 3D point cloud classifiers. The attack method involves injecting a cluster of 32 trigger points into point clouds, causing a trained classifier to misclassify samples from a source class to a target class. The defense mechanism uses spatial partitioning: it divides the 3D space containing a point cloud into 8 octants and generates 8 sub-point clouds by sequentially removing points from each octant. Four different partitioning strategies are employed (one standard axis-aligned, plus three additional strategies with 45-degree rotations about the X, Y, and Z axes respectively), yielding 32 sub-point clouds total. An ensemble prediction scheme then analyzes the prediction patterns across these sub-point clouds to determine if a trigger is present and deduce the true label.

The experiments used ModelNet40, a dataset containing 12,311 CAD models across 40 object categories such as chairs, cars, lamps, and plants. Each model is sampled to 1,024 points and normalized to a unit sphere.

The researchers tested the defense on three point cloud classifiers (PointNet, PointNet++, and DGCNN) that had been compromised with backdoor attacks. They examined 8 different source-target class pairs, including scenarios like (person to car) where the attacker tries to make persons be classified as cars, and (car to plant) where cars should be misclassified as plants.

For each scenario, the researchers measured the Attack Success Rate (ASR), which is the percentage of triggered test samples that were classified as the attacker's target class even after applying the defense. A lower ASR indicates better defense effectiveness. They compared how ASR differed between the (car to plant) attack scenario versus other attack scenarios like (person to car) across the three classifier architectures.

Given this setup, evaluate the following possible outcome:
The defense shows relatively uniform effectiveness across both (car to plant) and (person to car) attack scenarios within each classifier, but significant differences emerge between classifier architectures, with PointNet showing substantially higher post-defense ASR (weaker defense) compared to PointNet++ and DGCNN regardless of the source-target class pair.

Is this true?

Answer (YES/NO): NO